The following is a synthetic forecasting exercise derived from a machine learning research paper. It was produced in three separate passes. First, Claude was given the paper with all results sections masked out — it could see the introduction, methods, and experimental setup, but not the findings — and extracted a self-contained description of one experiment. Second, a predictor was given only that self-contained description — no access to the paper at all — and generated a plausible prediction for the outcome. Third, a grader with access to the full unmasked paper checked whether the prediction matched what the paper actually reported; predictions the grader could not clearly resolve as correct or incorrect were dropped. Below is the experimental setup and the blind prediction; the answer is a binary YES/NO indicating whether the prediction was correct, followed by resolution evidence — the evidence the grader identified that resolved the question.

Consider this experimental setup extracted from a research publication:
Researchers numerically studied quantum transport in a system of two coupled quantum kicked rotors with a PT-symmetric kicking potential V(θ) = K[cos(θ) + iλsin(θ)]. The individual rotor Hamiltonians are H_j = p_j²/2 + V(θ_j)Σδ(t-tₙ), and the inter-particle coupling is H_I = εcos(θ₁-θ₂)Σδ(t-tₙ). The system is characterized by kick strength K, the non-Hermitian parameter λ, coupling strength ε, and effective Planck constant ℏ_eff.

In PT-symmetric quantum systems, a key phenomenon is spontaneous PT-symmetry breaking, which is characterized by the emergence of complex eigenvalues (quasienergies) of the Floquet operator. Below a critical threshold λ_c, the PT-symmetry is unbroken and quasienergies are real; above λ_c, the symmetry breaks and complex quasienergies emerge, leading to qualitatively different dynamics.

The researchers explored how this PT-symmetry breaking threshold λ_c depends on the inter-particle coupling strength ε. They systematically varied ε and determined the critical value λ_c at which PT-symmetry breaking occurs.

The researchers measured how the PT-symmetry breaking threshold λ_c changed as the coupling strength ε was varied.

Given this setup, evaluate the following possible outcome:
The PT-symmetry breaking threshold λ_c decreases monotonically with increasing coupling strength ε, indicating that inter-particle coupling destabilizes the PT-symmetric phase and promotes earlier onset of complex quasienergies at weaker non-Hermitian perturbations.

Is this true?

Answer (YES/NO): YES